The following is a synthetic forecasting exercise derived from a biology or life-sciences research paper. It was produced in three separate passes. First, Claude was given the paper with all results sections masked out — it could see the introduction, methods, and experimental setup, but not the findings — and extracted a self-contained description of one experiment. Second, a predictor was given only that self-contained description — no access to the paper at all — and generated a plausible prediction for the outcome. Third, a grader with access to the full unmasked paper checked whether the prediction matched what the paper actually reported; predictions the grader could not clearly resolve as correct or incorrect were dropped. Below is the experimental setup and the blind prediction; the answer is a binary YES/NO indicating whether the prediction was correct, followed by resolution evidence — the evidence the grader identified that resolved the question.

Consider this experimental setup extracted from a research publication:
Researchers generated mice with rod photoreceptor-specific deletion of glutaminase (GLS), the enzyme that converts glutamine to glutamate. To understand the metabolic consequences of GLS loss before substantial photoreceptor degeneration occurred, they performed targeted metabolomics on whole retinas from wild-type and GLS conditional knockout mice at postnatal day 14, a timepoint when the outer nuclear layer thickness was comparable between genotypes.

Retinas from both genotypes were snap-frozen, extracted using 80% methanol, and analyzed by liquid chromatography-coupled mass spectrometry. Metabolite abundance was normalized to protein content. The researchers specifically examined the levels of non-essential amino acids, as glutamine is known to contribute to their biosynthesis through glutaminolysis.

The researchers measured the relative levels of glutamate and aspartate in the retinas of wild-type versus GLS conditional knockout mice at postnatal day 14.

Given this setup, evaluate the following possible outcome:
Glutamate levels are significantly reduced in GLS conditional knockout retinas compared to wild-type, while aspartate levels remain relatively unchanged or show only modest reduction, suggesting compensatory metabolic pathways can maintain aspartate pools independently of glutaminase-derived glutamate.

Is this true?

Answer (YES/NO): NO